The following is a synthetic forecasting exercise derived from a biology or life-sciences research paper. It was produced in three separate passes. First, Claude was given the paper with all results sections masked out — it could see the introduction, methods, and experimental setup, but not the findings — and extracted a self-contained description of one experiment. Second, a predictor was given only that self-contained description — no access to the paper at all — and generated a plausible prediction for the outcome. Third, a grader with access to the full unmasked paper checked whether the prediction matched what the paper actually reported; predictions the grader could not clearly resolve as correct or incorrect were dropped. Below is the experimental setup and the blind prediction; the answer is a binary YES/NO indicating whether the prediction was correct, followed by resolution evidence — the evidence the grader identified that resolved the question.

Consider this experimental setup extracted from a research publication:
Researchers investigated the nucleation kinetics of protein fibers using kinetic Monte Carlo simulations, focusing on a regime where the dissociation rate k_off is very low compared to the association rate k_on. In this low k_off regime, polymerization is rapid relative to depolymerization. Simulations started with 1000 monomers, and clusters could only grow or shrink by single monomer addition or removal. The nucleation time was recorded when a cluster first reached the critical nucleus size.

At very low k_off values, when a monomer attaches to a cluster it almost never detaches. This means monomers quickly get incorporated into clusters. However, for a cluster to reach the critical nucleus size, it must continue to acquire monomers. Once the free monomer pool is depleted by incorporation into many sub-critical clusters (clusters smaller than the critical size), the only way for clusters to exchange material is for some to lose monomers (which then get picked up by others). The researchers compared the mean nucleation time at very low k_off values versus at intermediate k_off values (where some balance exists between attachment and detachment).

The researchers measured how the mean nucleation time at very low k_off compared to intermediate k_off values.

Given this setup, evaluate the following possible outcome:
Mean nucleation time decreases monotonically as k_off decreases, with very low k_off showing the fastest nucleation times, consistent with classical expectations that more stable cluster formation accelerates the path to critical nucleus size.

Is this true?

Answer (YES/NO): NO